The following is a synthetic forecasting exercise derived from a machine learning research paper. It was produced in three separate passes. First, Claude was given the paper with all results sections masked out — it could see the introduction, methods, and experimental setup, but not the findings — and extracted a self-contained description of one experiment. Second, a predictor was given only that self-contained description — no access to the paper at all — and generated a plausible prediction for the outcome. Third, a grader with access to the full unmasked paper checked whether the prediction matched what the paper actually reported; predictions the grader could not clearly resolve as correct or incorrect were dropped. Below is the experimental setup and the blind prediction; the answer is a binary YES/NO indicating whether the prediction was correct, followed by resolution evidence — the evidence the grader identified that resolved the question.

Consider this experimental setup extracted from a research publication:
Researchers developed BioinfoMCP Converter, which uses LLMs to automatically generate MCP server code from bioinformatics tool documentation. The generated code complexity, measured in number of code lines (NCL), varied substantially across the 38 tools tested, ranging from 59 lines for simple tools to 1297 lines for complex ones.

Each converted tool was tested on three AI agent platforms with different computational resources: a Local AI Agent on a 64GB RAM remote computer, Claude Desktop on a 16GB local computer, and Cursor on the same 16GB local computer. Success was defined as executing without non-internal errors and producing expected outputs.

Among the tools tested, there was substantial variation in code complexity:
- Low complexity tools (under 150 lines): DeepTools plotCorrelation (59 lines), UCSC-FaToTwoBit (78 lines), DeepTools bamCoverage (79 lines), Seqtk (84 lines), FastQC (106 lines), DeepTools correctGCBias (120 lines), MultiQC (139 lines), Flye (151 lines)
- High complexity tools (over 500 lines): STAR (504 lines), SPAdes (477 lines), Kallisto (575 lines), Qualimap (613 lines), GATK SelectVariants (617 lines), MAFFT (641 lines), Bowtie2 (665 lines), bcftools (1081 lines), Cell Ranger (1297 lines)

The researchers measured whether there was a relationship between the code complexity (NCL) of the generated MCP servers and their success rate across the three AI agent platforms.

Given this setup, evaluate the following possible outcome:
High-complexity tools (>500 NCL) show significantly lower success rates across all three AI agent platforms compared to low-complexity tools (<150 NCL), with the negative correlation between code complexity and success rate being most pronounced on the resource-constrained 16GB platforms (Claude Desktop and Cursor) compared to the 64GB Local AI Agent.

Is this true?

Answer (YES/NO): NO